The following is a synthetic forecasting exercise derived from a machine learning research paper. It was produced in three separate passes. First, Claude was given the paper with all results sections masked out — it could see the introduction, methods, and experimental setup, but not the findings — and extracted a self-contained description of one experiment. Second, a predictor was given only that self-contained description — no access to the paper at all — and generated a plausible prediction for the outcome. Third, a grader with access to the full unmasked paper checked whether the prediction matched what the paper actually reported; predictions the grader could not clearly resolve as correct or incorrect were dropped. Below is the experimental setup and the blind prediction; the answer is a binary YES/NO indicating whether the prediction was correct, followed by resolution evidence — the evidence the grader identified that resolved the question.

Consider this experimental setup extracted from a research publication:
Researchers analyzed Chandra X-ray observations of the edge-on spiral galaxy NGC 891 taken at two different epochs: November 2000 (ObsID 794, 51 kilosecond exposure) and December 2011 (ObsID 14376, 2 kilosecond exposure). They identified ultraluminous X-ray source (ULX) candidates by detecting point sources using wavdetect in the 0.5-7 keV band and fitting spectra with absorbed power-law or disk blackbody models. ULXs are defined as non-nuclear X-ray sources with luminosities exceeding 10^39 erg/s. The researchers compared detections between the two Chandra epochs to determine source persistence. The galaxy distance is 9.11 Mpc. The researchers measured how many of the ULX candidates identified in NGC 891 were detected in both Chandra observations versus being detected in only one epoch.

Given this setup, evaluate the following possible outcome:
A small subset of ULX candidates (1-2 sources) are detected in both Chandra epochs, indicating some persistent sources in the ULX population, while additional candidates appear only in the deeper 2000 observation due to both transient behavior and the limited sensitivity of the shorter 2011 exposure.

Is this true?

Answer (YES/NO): NO